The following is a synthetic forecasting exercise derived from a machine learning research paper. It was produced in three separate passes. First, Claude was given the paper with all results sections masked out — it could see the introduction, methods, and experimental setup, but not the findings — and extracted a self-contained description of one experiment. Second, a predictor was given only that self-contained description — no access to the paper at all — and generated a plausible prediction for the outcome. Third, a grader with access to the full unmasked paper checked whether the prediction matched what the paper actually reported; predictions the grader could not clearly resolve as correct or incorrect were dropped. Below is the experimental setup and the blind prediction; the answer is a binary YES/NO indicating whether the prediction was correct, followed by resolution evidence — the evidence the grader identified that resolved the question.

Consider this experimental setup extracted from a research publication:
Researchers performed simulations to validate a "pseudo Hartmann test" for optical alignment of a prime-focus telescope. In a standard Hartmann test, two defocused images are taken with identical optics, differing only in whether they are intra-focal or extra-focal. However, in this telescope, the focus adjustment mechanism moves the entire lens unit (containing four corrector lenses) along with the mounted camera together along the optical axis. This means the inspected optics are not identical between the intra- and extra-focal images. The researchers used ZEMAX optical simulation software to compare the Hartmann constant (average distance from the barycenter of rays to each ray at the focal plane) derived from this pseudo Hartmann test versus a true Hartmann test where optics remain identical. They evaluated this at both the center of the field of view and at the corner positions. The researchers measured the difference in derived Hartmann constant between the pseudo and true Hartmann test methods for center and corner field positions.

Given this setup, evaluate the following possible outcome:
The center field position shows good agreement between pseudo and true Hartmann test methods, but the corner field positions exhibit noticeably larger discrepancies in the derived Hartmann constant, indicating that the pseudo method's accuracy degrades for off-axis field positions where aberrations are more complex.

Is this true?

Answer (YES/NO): NO